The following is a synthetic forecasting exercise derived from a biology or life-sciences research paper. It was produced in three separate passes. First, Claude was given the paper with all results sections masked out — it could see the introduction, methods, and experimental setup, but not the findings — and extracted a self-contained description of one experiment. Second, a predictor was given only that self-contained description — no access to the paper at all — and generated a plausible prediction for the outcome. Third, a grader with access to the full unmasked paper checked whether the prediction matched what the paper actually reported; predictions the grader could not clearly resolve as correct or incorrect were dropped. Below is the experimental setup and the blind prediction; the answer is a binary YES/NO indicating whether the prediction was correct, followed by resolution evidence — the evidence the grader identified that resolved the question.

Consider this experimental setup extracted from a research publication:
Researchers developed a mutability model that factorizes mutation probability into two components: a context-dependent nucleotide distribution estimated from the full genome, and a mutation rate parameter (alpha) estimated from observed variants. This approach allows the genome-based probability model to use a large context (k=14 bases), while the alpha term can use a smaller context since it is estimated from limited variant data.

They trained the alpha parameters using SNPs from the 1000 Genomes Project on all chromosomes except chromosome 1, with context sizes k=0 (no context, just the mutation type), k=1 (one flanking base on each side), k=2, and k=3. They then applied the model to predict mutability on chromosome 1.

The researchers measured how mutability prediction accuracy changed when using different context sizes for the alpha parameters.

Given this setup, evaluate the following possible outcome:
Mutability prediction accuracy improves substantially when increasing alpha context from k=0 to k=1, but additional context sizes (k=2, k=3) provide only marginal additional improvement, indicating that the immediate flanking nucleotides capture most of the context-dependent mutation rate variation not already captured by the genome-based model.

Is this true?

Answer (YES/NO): NO